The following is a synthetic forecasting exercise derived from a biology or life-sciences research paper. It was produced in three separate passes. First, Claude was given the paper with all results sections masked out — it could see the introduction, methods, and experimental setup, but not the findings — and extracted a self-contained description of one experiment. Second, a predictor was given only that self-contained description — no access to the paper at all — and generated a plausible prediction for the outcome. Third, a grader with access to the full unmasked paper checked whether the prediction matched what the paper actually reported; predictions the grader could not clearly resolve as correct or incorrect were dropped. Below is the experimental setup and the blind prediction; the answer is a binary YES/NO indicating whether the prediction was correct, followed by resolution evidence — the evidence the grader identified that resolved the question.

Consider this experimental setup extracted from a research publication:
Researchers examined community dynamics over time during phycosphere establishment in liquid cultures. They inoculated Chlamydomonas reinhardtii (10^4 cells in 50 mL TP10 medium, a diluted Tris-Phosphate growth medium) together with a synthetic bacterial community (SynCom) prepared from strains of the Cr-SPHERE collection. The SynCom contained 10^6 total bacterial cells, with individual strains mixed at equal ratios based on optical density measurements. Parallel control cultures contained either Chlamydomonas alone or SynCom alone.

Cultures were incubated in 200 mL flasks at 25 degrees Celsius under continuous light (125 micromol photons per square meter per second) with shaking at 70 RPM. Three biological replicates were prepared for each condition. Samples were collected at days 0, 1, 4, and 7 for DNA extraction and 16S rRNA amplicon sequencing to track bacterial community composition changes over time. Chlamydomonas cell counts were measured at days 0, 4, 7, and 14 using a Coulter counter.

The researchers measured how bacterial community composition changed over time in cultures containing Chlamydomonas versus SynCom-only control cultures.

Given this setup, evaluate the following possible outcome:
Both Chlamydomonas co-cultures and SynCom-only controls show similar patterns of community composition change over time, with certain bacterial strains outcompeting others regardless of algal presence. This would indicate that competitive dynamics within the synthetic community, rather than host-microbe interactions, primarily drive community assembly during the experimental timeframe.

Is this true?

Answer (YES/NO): NO